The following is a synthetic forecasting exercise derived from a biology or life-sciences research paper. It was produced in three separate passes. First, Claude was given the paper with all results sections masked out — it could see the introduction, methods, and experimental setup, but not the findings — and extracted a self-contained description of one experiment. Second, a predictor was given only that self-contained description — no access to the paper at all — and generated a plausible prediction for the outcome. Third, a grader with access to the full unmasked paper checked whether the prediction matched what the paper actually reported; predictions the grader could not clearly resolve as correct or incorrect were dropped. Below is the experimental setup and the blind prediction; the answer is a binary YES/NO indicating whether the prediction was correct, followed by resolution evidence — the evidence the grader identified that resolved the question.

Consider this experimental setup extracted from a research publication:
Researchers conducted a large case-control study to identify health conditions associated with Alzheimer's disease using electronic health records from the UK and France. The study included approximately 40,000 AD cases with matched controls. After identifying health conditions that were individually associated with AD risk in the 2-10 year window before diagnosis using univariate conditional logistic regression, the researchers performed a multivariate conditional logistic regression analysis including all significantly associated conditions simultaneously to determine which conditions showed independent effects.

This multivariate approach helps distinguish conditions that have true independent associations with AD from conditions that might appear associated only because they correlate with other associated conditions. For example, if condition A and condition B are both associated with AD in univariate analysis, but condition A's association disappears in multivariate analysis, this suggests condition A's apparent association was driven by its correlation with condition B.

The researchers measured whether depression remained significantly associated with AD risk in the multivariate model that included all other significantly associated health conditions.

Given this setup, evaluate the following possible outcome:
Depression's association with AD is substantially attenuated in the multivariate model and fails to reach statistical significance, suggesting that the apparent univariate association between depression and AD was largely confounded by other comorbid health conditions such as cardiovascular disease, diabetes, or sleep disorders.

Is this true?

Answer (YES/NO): NO